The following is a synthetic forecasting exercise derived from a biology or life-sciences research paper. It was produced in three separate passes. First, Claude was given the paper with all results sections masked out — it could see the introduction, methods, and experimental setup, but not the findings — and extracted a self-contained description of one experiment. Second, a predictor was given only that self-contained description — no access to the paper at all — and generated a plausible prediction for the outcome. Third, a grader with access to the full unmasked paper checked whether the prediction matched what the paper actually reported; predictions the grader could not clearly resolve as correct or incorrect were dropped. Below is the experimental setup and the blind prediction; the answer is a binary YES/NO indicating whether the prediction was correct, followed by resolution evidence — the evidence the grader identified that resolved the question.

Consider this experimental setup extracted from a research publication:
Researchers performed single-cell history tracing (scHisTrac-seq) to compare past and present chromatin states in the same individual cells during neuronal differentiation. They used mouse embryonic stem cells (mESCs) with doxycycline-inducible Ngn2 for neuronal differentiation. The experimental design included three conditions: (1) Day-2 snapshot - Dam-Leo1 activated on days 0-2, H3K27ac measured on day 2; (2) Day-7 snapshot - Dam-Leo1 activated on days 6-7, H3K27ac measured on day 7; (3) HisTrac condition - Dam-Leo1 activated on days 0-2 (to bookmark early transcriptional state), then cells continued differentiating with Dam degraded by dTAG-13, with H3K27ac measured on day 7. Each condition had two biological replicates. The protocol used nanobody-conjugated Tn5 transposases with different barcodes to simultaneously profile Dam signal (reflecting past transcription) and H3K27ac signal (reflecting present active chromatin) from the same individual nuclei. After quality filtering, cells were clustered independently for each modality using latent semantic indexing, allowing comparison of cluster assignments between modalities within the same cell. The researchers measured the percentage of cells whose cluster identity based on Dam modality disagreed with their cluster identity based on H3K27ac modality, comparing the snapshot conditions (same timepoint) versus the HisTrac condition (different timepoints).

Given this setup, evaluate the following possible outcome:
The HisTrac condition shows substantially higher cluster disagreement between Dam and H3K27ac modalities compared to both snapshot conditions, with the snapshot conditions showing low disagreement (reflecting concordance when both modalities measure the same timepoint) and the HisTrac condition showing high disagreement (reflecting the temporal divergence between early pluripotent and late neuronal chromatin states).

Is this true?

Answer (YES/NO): NO